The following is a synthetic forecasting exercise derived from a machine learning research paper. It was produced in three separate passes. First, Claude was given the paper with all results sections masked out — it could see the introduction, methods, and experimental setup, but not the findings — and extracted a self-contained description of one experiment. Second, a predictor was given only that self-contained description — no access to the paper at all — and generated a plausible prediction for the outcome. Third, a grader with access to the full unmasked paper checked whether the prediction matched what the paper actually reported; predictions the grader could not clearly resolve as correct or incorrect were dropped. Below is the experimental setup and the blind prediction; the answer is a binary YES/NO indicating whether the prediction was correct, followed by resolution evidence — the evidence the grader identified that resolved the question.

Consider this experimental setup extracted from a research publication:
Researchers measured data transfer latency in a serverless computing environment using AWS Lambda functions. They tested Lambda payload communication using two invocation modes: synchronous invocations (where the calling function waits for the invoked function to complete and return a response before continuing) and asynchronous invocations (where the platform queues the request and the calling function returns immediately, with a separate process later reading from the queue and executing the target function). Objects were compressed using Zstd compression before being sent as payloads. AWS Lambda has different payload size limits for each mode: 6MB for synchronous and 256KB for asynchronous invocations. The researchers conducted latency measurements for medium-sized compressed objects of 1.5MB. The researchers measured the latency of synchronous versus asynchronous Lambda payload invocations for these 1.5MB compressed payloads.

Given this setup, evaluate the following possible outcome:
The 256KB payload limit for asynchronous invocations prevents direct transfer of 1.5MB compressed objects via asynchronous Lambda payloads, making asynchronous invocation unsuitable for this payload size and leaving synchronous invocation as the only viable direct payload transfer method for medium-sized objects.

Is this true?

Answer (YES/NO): NO